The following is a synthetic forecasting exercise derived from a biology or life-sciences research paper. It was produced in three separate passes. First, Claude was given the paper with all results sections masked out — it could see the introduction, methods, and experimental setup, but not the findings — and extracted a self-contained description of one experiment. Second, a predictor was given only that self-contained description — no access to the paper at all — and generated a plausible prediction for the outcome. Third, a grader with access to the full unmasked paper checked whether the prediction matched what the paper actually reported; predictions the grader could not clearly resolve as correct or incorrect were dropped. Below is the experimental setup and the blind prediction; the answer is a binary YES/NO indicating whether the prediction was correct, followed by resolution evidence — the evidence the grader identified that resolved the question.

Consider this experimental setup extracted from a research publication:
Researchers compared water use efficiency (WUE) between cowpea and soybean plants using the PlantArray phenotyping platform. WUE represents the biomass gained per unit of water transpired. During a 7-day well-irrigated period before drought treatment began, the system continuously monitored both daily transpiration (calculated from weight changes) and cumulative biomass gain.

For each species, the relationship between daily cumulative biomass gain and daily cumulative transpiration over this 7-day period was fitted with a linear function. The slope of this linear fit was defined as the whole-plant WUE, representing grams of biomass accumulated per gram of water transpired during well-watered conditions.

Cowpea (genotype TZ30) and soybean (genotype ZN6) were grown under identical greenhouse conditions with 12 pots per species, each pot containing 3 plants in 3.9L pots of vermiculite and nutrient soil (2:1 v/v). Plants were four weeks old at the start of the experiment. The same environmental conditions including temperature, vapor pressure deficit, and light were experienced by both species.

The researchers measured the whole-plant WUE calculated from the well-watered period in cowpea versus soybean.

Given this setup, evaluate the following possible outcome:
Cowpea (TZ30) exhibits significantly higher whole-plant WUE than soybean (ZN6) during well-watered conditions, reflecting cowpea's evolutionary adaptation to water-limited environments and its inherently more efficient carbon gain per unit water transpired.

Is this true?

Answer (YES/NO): YES